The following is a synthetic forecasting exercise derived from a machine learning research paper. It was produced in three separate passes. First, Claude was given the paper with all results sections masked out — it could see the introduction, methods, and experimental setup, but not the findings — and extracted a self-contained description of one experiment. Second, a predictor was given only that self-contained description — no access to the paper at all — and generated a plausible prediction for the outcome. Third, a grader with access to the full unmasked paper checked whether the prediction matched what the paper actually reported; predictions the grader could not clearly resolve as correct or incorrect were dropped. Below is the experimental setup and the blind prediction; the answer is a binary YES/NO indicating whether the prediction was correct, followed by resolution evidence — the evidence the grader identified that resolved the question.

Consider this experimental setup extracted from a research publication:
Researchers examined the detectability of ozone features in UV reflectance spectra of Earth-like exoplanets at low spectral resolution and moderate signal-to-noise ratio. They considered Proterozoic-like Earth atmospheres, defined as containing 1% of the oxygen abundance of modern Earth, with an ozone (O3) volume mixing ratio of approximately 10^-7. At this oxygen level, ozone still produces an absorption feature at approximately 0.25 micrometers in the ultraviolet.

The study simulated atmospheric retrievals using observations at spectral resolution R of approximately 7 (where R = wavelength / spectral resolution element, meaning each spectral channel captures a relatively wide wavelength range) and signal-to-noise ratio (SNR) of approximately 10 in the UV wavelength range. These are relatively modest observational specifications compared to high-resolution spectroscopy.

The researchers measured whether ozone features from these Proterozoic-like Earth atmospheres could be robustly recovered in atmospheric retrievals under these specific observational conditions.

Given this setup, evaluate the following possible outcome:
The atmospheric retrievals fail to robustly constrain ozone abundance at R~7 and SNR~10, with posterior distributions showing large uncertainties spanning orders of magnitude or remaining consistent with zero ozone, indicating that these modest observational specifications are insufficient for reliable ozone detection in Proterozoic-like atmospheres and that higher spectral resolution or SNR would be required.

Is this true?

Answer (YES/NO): NO